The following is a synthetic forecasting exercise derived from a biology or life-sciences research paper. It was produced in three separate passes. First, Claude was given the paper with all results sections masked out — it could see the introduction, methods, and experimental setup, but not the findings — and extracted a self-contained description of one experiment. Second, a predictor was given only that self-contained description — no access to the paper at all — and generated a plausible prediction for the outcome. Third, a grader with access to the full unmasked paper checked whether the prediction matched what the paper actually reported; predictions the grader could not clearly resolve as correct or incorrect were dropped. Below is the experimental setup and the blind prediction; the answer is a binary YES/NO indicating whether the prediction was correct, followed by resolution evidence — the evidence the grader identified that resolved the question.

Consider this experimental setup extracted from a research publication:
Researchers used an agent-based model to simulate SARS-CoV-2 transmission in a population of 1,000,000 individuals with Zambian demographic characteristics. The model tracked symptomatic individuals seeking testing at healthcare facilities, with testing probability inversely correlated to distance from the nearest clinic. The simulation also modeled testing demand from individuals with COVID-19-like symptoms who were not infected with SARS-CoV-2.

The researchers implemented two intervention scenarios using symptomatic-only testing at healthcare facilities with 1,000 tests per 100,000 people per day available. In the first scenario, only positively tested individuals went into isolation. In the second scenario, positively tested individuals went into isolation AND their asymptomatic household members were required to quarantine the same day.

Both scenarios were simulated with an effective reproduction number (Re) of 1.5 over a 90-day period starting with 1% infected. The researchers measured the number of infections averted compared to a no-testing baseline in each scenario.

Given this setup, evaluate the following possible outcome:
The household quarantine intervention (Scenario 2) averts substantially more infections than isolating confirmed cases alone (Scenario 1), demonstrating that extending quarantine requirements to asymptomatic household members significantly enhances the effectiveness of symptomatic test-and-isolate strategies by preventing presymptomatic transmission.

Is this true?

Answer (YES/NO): NO